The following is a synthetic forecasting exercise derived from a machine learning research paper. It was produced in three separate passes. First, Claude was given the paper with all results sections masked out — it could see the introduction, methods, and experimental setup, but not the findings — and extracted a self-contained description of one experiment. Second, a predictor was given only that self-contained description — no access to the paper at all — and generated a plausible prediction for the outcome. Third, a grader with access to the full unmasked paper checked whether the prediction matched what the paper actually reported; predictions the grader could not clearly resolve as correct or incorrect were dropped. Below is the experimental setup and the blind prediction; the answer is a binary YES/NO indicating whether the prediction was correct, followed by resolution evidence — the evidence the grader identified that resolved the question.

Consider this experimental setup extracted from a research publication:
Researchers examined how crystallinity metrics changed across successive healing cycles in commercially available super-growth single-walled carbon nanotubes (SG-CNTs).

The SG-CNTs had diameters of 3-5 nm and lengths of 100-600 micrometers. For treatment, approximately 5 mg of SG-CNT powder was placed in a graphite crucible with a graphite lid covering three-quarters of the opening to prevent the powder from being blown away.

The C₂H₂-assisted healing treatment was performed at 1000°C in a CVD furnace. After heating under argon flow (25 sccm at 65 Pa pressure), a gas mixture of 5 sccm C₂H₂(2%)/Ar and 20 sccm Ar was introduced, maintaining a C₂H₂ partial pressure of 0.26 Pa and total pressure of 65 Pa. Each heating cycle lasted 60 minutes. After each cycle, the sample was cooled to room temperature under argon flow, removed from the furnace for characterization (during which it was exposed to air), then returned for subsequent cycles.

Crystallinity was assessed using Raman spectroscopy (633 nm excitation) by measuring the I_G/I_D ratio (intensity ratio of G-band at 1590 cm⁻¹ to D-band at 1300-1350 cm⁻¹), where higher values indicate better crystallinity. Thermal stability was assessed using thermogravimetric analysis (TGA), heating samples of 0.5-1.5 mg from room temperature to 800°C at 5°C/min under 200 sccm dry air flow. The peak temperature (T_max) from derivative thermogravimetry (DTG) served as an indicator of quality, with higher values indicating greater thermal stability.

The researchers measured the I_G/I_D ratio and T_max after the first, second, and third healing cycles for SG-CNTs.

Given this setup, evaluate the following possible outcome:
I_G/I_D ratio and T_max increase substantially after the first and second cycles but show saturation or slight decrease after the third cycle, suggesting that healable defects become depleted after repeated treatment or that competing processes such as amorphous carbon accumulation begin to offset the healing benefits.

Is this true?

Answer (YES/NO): NO